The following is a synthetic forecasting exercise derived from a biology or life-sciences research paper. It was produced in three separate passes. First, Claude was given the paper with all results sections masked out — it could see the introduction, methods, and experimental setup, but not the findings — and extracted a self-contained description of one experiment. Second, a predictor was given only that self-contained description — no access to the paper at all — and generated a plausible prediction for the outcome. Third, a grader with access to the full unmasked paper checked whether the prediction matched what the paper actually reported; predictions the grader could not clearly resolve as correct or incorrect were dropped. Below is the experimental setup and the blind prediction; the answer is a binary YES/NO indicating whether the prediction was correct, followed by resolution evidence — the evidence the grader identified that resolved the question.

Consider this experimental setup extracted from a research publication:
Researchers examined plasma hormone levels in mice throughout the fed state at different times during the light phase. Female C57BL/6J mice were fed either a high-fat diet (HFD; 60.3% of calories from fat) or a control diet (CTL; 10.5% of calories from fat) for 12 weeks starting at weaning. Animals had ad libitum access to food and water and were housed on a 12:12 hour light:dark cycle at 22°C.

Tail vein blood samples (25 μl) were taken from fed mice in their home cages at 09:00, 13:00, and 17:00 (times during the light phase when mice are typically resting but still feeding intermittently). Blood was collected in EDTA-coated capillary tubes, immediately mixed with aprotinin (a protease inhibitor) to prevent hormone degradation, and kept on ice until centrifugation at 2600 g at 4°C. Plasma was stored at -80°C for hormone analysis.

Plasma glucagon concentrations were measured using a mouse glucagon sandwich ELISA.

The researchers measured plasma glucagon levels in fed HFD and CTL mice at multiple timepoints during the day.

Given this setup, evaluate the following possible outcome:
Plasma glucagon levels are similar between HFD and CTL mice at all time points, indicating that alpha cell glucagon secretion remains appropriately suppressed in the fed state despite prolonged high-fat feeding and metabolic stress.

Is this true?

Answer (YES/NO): NO